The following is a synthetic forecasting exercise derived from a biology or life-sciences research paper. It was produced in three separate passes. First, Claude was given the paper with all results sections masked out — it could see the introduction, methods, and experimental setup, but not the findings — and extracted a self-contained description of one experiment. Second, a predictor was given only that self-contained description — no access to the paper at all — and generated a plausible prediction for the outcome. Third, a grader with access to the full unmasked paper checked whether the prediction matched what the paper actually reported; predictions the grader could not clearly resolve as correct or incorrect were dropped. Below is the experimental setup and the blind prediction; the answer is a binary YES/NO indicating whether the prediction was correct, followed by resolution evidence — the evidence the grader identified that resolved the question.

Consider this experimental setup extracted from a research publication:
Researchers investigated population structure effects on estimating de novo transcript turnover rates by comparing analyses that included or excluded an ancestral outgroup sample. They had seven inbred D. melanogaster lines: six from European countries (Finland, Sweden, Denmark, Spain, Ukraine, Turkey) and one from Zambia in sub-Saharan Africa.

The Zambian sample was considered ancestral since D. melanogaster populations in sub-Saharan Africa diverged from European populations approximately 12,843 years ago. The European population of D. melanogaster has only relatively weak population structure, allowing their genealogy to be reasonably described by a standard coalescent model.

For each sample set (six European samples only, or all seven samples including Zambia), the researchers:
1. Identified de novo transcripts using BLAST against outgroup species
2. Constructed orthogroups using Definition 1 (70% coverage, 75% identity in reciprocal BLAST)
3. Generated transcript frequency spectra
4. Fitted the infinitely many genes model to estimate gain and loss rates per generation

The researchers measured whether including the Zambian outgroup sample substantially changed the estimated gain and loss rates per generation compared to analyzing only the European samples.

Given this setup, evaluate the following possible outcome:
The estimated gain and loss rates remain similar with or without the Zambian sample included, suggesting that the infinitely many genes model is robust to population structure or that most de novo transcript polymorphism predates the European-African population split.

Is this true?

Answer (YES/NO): YES